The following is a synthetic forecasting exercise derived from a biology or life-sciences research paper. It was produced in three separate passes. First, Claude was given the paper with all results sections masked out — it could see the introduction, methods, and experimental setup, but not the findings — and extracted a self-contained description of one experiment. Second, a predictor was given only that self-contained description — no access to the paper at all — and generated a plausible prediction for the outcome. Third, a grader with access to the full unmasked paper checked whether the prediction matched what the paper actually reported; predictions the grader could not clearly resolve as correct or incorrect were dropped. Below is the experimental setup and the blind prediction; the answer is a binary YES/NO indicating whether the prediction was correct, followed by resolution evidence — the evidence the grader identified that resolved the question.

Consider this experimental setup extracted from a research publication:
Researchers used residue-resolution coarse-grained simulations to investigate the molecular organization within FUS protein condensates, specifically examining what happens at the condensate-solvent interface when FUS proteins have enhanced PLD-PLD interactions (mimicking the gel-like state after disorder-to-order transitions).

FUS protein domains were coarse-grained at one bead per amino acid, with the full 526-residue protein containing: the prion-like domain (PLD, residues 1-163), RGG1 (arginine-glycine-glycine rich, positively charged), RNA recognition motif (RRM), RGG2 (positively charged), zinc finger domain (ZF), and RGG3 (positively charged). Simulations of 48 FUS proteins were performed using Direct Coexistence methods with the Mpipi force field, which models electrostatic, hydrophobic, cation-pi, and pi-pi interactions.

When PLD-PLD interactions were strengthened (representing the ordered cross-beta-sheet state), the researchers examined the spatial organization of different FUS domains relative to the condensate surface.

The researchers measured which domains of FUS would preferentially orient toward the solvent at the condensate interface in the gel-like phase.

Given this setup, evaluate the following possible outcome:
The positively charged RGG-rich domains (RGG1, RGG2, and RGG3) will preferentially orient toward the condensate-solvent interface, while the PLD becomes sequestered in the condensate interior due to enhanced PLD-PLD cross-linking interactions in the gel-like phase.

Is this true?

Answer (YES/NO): NO